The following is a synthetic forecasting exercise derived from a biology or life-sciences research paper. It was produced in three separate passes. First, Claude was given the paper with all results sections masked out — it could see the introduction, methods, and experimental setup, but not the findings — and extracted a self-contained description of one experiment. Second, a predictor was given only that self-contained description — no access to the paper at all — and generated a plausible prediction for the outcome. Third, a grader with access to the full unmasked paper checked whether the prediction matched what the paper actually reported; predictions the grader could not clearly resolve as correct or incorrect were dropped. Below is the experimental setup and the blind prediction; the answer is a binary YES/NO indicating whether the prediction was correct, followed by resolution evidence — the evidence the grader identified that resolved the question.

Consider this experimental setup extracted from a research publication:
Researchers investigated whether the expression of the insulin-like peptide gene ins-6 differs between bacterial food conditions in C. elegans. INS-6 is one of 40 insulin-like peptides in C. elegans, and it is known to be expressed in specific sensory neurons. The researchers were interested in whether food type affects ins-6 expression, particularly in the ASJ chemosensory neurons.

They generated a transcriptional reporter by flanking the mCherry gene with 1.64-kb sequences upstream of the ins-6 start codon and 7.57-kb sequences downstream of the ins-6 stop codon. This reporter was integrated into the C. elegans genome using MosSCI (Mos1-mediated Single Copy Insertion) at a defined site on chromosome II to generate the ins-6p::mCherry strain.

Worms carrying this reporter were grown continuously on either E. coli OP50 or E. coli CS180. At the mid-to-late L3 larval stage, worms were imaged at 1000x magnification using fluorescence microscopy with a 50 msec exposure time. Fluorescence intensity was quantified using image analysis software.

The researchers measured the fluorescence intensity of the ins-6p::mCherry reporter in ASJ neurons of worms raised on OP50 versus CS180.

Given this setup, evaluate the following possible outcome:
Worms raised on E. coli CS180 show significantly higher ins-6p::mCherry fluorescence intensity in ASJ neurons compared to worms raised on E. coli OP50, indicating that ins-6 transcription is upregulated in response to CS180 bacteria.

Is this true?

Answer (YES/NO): YES